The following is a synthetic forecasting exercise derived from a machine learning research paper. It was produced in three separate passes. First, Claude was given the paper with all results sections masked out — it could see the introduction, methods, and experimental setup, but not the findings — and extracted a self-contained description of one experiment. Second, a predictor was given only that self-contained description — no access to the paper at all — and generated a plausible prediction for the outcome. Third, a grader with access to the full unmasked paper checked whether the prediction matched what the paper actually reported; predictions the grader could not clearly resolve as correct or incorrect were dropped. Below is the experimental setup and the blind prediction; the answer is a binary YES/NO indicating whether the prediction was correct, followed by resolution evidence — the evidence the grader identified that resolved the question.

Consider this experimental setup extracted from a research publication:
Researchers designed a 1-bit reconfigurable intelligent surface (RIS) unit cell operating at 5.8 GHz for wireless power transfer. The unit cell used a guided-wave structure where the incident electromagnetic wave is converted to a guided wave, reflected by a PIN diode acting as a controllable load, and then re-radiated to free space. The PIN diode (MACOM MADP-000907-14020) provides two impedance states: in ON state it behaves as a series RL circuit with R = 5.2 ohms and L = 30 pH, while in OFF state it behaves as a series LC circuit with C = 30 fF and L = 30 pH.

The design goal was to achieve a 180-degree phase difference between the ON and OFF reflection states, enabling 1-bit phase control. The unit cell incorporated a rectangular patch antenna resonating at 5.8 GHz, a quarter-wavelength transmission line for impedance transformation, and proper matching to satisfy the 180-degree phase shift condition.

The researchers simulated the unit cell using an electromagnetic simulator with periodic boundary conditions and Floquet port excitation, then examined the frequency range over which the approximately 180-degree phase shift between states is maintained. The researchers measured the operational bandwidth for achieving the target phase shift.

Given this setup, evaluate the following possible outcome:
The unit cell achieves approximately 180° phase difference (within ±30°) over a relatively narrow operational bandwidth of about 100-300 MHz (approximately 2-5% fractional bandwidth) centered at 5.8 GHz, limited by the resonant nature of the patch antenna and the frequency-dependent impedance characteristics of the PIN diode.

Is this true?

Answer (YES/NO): NO